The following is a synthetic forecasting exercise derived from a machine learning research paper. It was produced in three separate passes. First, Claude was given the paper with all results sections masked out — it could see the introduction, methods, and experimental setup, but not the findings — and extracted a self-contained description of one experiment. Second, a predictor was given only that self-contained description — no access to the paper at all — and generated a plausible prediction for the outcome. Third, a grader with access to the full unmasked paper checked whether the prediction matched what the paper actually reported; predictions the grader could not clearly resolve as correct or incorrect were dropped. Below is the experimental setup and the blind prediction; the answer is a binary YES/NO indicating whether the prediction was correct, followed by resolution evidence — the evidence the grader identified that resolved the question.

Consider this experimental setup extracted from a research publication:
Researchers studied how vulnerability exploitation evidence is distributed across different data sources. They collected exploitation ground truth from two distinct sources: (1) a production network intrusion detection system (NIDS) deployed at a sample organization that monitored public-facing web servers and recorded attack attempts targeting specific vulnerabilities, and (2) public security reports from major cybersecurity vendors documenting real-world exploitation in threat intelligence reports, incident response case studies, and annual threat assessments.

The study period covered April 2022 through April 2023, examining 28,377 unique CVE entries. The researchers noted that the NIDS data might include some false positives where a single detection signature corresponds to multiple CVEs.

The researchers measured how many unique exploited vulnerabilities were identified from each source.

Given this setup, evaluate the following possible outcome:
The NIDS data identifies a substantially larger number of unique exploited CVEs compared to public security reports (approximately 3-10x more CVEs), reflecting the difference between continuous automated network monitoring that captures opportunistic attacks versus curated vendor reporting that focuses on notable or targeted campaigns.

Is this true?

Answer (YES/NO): NO